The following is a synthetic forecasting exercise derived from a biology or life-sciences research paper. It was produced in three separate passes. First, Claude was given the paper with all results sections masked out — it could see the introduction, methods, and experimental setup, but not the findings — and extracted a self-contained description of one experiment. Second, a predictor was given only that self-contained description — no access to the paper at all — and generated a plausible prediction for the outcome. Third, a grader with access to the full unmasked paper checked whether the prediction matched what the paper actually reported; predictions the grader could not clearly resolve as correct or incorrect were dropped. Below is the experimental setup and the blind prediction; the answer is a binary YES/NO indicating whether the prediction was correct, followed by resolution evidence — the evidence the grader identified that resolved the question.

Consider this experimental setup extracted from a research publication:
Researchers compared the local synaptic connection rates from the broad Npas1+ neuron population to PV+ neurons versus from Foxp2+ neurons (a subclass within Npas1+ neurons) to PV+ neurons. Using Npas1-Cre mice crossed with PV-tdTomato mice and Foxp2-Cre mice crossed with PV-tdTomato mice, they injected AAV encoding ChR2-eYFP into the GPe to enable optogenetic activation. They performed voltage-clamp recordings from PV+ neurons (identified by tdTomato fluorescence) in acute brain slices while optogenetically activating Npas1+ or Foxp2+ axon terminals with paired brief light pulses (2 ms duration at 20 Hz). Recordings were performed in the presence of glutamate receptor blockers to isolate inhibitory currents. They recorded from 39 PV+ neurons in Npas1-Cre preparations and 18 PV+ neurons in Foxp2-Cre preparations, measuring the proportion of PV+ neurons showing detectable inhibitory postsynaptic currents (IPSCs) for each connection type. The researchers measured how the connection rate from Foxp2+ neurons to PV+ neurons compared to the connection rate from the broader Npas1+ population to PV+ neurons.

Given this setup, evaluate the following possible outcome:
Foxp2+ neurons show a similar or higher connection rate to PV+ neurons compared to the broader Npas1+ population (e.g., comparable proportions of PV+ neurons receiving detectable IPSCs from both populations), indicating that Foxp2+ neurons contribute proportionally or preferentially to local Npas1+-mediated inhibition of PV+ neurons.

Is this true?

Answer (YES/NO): NO